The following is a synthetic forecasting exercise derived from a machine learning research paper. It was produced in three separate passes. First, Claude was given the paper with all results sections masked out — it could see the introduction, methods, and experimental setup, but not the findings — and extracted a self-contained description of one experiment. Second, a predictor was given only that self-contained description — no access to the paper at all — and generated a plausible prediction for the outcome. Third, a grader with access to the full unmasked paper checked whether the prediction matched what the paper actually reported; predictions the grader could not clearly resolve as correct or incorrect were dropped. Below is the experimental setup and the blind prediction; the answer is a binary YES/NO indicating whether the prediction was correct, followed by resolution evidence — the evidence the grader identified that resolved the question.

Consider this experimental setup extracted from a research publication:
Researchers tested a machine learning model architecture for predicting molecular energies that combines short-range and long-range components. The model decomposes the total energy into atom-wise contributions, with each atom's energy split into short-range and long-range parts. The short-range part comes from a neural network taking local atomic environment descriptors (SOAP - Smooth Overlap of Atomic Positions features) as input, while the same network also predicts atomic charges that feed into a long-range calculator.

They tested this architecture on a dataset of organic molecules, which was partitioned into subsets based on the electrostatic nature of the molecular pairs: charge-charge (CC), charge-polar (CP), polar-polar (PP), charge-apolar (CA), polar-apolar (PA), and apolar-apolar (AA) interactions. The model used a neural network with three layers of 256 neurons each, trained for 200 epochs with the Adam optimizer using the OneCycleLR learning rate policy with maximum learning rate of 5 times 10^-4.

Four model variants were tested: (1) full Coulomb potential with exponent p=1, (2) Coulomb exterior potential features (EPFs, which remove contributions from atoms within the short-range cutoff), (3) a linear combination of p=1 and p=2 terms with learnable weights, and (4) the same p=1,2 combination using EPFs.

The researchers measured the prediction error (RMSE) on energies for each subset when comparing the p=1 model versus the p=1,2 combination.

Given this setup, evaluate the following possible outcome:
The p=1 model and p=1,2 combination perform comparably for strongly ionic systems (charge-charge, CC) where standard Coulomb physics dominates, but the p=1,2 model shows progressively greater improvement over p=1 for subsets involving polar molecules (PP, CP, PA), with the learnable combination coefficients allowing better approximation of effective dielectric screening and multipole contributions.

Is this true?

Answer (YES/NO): NO